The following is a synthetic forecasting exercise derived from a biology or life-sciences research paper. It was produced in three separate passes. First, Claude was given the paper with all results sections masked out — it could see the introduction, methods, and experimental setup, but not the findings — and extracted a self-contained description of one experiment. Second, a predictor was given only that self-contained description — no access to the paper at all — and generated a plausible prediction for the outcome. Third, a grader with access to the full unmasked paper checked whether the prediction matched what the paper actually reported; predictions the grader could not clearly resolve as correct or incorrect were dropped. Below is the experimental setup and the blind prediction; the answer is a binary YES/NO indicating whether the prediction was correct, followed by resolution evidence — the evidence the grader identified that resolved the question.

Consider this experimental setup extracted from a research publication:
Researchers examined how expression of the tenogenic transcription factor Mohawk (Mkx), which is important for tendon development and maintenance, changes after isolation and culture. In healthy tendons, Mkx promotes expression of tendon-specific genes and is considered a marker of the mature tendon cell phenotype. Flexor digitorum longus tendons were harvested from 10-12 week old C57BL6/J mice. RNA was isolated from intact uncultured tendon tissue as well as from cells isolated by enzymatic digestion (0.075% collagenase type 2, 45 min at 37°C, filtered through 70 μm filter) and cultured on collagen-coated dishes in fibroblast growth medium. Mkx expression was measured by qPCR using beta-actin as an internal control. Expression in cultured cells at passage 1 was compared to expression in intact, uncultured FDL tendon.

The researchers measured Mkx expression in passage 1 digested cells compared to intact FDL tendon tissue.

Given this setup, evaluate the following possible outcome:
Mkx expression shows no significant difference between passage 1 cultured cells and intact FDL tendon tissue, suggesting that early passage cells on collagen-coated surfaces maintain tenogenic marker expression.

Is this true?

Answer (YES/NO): NO